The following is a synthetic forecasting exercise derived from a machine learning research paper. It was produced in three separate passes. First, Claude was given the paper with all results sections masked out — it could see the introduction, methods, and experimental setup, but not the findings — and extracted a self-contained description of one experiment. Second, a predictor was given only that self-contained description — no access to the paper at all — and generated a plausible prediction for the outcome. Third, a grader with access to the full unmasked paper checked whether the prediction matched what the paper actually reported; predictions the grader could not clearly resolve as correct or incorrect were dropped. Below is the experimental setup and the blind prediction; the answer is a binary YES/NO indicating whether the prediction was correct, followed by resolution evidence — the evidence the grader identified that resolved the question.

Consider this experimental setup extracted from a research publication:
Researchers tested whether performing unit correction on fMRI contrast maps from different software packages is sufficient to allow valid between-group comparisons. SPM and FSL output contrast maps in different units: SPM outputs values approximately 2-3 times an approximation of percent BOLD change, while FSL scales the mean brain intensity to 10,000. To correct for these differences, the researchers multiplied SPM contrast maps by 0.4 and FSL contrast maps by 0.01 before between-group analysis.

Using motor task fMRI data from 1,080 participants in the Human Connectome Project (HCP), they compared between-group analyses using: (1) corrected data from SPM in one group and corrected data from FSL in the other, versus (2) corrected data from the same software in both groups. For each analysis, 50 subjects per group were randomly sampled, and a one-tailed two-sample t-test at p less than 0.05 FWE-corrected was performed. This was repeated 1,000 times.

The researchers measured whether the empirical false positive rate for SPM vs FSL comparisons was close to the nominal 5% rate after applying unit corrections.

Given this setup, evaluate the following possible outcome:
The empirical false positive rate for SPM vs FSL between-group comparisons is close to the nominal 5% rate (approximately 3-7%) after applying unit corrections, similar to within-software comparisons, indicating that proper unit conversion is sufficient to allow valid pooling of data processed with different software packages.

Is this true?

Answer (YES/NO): NO